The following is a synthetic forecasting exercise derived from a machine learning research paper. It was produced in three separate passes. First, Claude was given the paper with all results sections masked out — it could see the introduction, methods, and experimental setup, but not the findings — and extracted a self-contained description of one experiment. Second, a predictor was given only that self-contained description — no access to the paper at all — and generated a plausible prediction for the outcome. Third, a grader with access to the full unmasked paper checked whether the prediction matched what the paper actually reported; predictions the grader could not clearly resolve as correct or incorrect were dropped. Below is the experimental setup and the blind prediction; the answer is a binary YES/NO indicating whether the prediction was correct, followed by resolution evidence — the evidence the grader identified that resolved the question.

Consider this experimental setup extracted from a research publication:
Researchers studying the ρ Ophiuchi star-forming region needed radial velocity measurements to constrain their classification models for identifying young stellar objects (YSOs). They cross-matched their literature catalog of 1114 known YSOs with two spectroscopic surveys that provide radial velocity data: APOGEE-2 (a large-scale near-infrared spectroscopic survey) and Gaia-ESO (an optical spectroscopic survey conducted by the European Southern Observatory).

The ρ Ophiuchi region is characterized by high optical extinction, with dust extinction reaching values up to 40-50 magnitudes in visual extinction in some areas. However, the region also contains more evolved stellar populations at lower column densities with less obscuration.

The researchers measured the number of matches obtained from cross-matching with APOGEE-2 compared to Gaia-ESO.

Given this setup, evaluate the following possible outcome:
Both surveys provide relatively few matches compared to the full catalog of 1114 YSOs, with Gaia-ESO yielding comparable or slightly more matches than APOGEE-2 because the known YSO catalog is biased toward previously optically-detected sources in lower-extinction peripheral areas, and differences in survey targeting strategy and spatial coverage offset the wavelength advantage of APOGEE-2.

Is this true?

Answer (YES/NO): NO